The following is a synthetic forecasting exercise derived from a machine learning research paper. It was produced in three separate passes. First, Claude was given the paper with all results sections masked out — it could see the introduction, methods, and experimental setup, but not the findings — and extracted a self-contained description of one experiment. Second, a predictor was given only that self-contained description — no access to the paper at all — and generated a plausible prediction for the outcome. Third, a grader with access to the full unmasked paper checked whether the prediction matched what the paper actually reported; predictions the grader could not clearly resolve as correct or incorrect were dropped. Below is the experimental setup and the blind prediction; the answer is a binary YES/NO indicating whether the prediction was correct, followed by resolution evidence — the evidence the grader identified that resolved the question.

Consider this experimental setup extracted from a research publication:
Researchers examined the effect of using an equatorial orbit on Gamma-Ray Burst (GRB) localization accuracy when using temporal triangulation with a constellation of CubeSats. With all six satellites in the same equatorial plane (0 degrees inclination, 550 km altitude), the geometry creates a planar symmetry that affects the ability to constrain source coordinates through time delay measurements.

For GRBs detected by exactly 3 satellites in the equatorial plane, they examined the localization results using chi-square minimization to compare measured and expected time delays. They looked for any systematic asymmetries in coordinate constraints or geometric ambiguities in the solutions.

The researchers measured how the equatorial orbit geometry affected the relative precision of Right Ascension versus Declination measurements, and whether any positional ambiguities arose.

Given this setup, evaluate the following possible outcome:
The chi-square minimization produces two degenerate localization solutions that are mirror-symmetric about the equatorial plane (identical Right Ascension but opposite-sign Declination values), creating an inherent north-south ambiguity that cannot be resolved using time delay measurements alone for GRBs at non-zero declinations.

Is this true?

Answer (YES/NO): YES